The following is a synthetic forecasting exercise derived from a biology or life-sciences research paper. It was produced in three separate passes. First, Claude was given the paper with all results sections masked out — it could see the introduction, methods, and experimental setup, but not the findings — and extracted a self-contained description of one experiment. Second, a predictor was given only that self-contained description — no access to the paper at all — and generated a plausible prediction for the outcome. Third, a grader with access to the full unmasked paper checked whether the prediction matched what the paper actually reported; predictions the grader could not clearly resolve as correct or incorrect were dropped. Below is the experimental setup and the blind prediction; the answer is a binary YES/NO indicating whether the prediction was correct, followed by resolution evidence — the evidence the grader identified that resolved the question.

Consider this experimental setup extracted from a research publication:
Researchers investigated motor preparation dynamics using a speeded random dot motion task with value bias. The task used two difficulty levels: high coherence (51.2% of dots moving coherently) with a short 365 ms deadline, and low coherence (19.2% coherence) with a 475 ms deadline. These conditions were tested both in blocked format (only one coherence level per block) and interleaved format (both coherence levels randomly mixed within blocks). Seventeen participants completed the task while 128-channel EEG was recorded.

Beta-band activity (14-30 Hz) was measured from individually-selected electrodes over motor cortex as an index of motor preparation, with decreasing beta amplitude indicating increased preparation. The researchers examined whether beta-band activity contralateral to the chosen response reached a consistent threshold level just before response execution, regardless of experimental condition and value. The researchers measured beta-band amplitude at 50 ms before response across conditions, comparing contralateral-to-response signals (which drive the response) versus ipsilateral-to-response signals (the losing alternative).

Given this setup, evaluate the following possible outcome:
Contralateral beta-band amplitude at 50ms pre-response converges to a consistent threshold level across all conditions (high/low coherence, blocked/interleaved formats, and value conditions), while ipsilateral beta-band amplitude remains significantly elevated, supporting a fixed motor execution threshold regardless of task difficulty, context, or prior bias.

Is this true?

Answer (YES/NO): YES